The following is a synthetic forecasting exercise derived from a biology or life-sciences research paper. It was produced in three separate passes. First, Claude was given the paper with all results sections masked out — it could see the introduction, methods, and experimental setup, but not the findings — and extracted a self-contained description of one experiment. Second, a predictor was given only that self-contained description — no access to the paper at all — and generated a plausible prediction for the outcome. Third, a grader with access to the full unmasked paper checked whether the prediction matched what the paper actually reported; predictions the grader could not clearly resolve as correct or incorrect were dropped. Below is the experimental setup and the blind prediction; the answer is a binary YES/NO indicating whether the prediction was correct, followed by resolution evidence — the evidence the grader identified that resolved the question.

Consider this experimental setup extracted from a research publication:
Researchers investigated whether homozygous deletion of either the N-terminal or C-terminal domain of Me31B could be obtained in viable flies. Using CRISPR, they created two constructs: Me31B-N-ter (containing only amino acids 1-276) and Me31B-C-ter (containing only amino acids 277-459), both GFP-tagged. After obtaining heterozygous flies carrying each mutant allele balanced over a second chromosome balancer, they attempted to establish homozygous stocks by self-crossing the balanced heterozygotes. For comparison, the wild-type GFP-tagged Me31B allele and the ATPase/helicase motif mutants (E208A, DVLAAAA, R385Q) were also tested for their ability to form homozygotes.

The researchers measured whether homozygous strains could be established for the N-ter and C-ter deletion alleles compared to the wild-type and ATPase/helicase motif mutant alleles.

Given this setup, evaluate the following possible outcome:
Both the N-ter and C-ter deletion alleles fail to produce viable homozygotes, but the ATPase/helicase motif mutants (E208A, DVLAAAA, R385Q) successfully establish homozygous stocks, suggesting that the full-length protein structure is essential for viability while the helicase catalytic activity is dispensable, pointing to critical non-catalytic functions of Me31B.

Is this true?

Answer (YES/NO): NO